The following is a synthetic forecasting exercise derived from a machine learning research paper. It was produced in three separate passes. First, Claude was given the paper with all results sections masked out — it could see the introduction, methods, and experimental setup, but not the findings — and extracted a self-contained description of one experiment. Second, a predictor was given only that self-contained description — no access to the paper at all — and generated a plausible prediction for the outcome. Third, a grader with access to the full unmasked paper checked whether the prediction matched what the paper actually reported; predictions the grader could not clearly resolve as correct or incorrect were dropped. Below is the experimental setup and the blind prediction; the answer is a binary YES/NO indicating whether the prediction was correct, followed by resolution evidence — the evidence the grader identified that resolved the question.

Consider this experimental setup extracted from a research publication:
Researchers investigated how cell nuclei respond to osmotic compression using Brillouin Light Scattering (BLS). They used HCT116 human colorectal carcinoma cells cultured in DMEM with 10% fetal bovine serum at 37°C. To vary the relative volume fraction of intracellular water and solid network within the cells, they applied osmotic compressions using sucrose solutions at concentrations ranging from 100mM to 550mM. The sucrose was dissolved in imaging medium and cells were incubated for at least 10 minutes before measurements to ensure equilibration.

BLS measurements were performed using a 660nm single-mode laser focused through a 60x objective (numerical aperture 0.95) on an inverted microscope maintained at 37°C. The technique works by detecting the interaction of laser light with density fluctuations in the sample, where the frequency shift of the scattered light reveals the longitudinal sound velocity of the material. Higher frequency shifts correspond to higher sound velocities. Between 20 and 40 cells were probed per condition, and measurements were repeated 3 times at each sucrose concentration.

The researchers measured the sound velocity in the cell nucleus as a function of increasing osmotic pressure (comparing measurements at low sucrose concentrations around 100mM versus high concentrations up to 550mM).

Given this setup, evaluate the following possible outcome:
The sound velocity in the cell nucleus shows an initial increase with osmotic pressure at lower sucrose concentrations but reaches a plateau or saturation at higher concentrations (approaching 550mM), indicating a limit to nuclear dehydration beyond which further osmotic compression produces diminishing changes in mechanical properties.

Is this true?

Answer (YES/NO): NO